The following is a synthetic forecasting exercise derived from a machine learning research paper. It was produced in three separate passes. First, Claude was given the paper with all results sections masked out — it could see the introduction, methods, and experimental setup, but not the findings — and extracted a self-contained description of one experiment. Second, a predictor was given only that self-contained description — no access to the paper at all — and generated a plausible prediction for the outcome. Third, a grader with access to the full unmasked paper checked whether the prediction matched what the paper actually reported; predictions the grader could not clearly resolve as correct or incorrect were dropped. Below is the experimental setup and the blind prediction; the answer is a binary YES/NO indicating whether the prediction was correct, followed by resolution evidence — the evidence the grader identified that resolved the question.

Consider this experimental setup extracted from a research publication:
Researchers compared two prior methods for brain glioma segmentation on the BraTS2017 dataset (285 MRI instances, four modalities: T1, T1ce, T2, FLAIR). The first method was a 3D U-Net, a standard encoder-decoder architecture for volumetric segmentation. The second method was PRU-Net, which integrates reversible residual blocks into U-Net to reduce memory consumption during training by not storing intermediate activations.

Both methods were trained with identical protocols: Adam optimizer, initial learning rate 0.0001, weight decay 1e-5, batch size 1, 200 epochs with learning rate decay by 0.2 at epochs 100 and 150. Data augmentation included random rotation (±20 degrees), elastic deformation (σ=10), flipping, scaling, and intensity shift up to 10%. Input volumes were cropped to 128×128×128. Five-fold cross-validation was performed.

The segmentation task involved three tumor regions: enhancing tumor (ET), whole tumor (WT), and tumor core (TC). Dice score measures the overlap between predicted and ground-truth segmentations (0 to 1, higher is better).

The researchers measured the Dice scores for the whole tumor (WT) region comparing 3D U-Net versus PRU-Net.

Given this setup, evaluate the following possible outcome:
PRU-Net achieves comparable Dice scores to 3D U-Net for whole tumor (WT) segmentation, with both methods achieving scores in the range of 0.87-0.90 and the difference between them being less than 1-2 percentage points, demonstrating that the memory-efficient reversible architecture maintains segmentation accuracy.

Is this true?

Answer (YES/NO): NO